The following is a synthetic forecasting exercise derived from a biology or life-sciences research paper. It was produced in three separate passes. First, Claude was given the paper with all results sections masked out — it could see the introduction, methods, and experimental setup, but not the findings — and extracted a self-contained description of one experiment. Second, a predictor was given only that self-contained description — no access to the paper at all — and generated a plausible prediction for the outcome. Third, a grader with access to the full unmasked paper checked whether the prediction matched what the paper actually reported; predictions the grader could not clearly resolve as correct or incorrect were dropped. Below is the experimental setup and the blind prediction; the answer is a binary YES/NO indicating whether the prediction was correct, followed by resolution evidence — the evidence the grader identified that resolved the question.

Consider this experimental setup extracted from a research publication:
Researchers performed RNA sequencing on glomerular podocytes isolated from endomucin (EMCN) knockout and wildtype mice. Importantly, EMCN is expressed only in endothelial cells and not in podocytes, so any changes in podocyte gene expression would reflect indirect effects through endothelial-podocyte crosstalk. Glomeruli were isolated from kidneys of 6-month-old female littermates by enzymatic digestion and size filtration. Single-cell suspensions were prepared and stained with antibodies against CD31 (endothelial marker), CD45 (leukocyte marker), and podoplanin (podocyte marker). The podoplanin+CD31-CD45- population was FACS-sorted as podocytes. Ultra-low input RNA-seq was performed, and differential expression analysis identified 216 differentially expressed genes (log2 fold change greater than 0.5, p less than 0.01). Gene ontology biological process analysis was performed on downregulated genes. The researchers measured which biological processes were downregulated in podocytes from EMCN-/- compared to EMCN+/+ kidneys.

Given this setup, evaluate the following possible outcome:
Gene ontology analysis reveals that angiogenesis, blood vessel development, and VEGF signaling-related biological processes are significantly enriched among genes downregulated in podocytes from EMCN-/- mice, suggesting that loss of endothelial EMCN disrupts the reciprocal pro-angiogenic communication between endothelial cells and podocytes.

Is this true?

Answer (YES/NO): NO